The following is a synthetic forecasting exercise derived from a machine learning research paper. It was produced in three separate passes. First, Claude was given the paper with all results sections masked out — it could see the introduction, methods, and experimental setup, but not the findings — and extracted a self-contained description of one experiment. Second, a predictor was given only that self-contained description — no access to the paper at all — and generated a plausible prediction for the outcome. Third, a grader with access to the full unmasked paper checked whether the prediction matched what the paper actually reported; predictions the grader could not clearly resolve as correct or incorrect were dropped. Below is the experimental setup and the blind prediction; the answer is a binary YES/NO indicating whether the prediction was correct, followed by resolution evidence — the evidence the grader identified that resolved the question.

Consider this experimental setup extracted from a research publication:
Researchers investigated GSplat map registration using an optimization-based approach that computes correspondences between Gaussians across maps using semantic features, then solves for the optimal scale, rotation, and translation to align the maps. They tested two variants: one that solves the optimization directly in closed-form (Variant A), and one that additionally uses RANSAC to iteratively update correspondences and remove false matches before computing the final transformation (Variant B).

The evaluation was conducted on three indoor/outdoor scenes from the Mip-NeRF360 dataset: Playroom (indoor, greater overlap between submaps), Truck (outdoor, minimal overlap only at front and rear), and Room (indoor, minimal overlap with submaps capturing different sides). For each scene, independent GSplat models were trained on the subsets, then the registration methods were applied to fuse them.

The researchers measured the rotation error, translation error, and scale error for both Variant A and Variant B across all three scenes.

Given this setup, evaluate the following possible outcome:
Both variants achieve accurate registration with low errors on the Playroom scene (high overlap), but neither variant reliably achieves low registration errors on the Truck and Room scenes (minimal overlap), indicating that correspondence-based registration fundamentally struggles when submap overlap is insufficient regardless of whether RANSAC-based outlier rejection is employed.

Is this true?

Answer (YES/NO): NO